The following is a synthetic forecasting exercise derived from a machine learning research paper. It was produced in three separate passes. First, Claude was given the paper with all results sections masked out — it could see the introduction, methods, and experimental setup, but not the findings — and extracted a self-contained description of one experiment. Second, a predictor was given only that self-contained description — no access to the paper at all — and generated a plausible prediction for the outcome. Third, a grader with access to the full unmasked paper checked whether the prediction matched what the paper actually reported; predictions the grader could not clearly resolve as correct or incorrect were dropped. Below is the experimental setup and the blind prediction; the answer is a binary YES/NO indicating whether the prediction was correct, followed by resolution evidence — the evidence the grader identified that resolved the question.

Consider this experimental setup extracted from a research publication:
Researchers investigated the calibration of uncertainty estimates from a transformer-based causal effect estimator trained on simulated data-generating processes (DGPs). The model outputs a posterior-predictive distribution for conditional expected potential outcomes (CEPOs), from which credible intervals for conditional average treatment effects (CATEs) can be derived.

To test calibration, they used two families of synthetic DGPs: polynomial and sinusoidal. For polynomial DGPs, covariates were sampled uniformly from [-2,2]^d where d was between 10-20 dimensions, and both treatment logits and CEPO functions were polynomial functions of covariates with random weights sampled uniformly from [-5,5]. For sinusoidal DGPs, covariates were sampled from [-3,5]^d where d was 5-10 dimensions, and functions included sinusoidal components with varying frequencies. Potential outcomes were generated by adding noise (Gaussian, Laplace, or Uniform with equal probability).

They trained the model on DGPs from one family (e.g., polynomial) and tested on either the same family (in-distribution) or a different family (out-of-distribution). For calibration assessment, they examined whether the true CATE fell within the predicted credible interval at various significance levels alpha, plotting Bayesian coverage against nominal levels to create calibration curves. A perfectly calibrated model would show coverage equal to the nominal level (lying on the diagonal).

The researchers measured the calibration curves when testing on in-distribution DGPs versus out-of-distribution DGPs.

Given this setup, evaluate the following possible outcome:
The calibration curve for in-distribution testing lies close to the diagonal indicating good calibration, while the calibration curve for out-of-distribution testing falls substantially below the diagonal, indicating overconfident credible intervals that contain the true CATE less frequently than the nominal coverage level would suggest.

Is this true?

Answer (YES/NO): YES